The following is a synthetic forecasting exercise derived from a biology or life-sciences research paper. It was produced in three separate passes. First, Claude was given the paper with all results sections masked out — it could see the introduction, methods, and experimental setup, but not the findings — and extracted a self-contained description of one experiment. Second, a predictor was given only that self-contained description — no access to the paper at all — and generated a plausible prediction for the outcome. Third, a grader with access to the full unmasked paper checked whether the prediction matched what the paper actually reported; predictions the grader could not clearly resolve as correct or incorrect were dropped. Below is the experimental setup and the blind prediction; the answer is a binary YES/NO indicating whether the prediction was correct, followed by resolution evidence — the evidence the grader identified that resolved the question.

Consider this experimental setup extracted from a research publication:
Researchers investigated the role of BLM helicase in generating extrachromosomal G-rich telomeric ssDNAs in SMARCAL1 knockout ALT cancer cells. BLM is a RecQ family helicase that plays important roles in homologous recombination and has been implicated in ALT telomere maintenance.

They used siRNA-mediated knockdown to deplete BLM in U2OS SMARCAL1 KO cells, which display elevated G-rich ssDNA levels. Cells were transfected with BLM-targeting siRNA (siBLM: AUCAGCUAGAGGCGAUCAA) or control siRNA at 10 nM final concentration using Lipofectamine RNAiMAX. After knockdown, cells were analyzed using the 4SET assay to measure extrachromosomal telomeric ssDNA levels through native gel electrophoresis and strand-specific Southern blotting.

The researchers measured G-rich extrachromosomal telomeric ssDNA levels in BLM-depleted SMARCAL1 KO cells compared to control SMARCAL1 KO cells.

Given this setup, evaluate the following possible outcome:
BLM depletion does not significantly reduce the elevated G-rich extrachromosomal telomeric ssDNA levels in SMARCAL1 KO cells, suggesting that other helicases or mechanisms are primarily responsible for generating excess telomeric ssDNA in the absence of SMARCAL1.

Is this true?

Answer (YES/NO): NO